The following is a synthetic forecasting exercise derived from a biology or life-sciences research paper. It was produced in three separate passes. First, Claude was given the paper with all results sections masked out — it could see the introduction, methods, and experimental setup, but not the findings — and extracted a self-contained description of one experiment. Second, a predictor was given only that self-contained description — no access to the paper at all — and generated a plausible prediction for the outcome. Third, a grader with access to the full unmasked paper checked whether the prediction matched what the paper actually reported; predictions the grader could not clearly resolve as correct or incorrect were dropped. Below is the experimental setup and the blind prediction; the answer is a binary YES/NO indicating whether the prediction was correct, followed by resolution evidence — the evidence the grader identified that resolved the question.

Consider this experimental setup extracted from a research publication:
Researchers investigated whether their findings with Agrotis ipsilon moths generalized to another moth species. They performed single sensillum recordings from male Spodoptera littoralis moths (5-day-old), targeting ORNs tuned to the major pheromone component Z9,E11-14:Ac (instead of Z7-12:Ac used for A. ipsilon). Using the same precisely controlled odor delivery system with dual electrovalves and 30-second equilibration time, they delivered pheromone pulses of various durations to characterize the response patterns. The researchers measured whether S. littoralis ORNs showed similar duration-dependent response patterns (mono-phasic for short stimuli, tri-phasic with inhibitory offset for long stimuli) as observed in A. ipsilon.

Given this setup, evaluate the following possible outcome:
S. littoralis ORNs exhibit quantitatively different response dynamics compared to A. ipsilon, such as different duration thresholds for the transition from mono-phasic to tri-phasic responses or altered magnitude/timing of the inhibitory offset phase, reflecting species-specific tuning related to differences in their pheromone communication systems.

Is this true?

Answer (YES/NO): NO